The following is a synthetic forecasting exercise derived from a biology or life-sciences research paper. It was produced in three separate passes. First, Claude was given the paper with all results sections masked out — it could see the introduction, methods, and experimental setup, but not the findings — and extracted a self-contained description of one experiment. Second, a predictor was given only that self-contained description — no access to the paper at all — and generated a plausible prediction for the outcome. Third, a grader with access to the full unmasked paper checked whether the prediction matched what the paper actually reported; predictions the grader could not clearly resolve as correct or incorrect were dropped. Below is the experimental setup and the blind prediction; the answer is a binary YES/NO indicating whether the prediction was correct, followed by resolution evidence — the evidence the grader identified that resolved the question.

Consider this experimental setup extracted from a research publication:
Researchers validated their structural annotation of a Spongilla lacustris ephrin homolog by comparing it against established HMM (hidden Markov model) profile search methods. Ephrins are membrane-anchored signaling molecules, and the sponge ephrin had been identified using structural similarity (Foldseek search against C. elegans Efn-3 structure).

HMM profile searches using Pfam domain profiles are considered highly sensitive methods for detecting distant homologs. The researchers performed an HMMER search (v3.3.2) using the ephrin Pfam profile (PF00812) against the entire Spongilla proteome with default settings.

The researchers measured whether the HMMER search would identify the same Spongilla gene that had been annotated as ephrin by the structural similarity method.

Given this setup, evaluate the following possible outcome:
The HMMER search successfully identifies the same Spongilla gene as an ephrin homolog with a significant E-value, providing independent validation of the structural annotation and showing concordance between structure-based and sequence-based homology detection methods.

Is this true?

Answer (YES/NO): YES